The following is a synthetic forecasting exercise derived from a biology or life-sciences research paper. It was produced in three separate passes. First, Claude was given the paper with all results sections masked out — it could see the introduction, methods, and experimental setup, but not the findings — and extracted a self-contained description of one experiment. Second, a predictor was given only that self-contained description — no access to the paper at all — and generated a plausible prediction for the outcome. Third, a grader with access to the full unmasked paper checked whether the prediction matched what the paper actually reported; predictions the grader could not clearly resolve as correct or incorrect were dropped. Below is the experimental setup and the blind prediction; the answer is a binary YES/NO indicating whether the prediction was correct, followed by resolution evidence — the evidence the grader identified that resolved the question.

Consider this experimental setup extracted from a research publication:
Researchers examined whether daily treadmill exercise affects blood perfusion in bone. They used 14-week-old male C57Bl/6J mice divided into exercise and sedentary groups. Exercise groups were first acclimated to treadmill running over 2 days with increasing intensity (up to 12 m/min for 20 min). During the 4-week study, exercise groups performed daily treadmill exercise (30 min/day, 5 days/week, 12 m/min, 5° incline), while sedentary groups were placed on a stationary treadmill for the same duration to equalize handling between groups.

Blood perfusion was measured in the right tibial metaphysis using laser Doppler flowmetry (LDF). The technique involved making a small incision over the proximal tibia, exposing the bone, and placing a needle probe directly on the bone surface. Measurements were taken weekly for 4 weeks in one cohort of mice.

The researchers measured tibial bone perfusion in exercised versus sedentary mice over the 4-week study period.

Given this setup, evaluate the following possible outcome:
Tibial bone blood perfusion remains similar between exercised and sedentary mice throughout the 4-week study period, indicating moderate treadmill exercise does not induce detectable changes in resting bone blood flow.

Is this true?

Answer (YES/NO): YES